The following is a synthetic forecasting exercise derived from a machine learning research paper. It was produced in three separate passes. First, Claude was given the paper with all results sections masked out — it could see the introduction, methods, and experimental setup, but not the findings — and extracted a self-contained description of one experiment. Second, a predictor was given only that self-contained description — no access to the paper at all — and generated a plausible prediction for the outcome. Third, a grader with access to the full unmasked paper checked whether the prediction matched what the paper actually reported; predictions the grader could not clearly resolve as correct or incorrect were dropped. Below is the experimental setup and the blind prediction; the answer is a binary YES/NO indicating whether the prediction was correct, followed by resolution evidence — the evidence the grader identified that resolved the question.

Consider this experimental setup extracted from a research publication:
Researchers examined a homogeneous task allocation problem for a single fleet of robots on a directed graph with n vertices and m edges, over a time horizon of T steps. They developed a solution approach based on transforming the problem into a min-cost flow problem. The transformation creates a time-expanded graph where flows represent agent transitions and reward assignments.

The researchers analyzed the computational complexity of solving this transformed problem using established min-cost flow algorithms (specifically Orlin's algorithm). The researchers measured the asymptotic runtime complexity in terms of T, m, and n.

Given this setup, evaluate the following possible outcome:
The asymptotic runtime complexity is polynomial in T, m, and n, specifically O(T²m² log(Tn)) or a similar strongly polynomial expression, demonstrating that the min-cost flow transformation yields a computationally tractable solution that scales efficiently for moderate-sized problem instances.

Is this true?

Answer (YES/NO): NO